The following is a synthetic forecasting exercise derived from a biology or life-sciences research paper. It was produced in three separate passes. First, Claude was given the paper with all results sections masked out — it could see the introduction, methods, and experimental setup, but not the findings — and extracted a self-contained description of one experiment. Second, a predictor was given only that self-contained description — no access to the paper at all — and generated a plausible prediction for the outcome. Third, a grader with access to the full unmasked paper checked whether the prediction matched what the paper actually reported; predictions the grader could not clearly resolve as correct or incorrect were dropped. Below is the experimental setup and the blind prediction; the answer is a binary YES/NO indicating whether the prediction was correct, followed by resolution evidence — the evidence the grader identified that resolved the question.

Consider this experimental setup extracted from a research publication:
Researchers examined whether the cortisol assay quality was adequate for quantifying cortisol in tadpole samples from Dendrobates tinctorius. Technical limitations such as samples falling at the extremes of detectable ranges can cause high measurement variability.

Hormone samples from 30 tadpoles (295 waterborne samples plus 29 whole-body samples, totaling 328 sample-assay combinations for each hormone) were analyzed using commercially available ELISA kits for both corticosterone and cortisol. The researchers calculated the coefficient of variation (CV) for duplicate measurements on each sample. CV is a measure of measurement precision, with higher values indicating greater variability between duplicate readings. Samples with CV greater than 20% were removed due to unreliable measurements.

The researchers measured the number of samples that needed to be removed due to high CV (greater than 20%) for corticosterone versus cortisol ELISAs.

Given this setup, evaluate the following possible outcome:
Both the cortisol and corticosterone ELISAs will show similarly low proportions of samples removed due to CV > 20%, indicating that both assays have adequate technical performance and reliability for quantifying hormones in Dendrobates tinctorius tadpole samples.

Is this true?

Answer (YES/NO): NO